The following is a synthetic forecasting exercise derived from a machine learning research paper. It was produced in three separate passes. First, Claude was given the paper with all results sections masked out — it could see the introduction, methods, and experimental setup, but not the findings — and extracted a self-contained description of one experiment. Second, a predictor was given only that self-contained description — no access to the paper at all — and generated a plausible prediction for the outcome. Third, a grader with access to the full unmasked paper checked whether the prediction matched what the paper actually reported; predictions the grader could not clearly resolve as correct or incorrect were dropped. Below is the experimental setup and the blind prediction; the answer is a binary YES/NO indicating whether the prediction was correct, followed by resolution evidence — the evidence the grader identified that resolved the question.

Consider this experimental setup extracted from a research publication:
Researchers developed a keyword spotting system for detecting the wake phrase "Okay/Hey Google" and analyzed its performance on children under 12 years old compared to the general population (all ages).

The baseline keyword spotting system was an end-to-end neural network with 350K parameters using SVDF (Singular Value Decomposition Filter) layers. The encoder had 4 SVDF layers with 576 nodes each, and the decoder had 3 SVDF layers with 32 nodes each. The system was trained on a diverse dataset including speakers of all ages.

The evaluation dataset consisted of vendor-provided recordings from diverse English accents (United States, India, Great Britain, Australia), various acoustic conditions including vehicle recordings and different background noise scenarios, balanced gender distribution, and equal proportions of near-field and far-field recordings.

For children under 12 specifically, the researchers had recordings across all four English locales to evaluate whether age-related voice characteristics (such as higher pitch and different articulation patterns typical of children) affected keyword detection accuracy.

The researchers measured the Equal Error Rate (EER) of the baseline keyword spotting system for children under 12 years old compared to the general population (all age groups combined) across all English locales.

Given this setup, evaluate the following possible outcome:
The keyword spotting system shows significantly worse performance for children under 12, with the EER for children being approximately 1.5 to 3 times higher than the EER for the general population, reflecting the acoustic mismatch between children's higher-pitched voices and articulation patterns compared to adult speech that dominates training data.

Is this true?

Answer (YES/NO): YES